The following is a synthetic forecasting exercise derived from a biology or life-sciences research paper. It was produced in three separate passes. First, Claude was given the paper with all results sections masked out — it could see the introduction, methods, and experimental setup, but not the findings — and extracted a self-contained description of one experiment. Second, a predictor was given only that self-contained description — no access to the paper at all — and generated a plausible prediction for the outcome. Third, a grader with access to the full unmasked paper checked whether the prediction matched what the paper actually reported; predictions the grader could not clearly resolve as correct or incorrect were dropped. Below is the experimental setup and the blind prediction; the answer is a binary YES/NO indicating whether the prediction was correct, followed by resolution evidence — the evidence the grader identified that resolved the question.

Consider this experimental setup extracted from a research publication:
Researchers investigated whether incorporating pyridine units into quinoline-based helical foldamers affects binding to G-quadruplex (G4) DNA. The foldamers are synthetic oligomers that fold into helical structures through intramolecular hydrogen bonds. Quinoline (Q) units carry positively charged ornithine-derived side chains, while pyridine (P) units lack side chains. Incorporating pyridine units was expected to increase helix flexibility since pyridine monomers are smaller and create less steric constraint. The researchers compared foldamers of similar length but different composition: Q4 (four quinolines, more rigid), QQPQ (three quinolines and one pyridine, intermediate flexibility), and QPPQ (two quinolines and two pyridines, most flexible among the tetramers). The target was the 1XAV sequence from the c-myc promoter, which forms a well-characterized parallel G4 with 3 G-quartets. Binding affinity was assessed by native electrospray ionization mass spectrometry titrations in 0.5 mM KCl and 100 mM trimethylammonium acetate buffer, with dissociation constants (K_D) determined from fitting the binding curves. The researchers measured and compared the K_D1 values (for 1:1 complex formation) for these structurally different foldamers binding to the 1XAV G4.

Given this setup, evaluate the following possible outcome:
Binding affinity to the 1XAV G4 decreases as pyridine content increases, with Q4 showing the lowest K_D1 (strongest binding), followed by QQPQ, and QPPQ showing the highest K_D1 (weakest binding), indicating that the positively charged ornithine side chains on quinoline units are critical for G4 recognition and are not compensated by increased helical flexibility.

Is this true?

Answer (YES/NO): NO